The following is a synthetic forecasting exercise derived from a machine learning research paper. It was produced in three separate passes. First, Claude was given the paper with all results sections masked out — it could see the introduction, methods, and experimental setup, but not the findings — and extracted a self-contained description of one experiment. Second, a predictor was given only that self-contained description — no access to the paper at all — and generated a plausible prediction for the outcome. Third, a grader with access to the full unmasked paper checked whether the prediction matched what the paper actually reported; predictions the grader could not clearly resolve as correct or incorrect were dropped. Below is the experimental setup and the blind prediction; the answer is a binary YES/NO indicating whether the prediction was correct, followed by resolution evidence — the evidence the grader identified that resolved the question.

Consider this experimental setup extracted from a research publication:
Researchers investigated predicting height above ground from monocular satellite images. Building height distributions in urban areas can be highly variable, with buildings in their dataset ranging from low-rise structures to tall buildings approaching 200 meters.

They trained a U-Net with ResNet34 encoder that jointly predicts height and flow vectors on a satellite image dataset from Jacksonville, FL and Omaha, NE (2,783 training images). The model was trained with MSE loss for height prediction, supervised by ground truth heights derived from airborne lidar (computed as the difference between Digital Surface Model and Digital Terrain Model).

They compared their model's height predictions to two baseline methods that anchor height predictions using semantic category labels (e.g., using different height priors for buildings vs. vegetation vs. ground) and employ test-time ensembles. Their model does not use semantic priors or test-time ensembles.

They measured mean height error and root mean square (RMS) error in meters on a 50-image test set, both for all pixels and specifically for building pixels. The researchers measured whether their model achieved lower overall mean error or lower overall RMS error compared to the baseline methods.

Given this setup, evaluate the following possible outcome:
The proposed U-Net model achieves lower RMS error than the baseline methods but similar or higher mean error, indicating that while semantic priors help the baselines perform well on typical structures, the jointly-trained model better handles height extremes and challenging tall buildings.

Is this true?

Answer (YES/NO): YES